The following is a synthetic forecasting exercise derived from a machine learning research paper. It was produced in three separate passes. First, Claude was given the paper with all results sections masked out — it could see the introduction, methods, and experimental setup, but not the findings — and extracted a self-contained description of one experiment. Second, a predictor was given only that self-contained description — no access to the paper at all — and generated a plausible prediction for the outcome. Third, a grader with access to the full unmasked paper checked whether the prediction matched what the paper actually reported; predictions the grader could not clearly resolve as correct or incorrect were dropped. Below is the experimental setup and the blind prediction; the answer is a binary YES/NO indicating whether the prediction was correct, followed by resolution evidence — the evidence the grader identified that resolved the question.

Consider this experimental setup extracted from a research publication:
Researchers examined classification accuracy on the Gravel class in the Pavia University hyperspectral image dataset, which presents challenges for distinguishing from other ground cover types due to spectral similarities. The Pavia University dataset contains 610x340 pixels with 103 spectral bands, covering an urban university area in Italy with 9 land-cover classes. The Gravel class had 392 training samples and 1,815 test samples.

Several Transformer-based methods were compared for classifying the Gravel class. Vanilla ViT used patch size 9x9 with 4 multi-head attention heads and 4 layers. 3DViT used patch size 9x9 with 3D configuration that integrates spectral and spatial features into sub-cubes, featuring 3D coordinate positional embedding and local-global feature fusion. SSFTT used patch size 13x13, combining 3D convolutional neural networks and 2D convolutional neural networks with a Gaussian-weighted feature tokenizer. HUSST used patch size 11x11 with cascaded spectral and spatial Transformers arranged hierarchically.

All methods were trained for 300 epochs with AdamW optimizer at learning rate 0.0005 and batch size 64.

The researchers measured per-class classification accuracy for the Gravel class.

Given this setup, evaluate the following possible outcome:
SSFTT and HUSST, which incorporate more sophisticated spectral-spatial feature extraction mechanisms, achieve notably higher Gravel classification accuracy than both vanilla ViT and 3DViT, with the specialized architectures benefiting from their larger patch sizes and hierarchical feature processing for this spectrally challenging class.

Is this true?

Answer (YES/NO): NO